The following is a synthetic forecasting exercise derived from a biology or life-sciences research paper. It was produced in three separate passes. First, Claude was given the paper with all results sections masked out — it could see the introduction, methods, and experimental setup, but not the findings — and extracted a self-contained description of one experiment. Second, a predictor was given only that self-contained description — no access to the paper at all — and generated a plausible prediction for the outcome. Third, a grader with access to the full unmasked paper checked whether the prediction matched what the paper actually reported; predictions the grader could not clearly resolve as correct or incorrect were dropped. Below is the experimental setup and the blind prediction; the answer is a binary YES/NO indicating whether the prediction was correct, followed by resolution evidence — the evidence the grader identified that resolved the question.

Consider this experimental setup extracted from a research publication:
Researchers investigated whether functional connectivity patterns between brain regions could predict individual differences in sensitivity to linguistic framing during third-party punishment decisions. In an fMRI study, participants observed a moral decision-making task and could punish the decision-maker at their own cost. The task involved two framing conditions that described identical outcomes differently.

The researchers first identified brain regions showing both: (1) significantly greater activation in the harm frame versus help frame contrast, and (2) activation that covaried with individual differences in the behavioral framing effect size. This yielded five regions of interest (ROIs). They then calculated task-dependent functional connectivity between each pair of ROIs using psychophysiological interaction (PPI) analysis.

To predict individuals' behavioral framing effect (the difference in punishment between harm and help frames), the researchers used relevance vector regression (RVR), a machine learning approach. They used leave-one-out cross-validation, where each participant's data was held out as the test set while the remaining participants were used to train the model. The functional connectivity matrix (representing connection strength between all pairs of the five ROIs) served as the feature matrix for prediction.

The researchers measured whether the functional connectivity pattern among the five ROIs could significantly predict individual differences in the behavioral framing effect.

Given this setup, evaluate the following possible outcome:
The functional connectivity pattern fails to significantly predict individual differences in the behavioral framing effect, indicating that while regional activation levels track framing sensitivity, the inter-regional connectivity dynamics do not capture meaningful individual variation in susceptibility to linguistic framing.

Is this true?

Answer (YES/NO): NO